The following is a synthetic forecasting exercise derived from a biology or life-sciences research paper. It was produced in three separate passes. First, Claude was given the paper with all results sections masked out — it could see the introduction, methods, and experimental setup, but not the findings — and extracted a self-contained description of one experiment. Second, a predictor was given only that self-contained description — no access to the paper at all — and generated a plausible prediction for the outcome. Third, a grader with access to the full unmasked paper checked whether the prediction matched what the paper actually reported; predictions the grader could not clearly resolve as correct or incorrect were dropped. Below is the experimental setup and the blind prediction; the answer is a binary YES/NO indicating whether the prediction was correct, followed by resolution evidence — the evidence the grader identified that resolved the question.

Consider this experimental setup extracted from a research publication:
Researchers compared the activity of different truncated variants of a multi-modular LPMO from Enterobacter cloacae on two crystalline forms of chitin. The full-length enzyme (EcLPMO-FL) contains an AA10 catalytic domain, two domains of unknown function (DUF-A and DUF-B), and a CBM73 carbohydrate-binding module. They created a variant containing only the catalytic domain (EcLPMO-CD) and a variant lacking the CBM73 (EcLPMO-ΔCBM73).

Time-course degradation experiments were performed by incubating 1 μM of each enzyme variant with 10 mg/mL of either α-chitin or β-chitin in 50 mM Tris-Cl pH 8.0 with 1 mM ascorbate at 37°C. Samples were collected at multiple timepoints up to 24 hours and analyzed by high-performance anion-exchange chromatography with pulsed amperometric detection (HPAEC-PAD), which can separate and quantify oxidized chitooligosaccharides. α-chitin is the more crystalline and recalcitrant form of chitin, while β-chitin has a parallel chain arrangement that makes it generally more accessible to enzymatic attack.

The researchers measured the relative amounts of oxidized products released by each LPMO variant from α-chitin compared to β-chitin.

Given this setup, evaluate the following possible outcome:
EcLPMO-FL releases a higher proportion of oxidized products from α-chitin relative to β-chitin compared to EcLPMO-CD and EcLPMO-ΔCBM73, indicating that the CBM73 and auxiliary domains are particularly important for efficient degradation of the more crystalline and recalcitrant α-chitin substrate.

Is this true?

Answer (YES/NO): NO